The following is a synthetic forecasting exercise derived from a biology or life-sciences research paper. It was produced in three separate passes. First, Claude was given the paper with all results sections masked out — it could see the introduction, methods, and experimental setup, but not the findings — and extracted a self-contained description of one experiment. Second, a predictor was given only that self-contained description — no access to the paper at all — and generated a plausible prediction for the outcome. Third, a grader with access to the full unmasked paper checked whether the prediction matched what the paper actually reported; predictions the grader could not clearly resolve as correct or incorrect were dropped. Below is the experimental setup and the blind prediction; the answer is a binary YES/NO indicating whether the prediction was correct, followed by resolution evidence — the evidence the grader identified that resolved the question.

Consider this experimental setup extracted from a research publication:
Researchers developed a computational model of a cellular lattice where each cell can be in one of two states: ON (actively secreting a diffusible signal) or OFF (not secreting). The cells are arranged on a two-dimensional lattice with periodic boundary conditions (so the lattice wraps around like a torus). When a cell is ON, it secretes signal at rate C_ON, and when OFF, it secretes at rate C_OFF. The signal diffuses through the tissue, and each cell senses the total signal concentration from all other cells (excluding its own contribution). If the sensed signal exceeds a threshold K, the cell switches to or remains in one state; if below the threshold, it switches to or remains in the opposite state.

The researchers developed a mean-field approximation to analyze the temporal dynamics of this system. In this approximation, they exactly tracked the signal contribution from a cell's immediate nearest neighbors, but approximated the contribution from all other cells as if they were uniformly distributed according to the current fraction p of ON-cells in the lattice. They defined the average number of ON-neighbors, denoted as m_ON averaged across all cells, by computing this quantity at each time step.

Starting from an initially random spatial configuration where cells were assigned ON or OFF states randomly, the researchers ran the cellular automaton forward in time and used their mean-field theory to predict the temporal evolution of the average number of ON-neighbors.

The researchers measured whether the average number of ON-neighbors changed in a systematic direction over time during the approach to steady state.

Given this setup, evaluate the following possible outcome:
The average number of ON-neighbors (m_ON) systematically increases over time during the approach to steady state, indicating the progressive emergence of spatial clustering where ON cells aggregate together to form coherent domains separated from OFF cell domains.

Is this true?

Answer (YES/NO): YES